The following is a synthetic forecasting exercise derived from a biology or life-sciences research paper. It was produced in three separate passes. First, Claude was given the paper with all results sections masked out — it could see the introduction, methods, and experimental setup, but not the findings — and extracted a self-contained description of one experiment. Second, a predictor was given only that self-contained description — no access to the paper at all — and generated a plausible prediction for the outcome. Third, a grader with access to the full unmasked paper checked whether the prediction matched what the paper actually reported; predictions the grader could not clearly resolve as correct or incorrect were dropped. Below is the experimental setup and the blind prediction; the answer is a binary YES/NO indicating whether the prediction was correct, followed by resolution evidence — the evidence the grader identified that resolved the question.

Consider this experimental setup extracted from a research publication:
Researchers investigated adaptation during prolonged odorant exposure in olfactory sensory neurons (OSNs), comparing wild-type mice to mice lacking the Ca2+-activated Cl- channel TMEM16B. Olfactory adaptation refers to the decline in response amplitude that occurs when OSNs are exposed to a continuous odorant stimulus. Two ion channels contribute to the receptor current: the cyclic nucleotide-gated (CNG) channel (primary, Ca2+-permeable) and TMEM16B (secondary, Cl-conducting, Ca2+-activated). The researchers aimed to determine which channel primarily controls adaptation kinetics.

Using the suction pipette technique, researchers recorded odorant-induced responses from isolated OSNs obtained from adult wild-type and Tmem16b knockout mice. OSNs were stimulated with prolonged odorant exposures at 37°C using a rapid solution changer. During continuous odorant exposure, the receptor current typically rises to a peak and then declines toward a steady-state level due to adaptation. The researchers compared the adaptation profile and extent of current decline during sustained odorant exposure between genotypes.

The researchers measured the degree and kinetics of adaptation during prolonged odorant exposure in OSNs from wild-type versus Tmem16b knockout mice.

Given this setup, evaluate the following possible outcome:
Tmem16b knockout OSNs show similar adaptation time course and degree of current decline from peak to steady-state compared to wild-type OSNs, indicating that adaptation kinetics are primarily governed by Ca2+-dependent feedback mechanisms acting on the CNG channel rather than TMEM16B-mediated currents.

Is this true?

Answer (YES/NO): YES